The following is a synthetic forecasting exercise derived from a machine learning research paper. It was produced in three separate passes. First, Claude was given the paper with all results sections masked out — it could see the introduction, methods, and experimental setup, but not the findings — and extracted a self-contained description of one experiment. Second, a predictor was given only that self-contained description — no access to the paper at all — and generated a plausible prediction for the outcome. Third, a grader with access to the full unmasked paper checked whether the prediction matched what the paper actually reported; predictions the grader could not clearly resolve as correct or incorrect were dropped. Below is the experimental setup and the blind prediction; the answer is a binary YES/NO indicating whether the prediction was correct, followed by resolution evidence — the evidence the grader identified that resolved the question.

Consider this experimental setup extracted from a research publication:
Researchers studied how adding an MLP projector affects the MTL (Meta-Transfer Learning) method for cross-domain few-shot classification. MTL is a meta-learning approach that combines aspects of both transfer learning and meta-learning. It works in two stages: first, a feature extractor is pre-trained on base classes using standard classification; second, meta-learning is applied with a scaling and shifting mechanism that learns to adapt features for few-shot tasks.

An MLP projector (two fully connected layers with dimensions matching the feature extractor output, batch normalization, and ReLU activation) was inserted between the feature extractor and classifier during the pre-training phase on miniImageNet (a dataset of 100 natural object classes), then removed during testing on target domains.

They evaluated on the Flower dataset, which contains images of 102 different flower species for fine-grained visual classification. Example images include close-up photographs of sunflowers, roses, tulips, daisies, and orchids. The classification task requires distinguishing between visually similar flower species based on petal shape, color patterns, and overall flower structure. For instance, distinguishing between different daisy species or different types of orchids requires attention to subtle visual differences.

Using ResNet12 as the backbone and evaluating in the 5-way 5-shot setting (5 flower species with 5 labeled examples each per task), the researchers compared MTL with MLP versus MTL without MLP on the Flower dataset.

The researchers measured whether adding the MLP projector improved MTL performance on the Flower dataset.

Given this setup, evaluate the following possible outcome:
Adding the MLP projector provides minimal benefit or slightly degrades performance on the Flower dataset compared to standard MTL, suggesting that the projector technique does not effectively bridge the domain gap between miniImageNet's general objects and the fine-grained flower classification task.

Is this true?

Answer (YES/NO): NO